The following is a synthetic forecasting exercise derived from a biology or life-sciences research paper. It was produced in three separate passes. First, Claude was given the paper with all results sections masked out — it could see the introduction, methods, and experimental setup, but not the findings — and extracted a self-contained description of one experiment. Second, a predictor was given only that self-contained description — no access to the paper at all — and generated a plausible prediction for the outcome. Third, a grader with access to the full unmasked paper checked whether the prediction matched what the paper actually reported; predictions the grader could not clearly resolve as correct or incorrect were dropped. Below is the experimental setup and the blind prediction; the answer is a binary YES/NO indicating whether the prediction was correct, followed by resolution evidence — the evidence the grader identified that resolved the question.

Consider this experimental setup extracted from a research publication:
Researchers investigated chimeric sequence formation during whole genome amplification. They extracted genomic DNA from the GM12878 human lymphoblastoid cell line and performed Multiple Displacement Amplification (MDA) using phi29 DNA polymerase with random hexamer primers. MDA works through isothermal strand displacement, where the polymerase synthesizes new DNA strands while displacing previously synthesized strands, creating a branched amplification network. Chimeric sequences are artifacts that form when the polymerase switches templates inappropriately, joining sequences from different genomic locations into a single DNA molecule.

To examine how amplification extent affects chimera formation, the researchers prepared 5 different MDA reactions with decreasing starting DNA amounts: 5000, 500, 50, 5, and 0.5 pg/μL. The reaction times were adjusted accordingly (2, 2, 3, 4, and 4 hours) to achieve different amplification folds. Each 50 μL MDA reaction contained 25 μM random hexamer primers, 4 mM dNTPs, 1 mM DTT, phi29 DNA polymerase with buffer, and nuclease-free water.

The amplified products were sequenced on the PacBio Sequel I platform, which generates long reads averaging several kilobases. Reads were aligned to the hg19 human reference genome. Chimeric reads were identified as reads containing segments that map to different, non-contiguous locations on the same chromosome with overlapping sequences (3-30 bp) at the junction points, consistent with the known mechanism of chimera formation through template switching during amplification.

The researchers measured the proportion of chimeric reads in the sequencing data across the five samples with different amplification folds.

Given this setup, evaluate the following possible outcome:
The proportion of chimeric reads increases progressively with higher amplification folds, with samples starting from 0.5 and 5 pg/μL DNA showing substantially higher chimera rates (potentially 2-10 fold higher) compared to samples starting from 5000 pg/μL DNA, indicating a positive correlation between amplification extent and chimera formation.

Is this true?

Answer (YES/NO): NO